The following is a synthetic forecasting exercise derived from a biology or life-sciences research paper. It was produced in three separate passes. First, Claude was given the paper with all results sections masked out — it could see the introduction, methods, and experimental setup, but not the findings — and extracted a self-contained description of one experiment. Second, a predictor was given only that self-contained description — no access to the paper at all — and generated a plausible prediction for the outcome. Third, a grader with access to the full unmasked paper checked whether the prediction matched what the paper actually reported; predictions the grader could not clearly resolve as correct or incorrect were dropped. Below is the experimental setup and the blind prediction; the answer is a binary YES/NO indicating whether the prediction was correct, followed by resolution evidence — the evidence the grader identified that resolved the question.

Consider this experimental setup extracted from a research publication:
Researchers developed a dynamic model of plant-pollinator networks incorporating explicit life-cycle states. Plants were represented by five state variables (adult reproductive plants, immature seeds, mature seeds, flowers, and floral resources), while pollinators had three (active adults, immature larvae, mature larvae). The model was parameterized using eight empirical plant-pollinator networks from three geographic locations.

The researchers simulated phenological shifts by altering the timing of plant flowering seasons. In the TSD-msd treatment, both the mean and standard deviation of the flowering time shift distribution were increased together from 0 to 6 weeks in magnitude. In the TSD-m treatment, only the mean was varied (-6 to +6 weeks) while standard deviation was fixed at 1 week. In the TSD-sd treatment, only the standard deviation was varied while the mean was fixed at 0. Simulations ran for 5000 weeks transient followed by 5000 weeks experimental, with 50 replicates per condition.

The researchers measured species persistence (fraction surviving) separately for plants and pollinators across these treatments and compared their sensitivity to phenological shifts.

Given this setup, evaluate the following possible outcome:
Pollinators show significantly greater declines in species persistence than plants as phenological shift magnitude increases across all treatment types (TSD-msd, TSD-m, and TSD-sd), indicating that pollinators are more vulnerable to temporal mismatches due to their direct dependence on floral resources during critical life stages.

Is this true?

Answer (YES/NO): YES